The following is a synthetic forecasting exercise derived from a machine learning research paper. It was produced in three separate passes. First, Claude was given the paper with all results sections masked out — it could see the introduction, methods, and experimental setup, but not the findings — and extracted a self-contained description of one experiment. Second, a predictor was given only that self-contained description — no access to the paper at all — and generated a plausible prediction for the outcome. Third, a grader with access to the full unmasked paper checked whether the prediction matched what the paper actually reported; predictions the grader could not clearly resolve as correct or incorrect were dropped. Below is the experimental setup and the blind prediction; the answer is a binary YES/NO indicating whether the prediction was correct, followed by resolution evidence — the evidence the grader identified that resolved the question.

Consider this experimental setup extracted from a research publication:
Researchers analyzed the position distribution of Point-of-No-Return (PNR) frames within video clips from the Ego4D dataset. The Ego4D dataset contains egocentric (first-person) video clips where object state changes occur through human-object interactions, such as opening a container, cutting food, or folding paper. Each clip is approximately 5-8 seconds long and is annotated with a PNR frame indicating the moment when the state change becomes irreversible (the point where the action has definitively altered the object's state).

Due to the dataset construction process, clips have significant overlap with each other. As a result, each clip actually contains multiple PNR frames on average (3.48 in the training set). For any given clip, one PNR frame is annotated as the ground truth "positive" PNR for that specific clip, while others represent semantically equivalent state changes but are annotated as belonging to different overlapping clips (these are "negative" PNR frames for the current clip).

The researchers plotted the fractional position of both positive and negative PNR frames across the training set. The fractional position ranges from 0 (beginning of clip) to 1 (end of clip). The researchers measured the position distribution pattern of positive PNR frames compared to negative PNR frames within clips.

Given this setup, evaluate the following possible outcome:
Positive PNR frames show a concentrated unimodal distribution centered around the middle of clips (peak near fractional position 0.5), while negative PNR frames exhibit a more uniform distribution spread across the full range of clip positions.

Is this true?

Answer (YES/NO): YES